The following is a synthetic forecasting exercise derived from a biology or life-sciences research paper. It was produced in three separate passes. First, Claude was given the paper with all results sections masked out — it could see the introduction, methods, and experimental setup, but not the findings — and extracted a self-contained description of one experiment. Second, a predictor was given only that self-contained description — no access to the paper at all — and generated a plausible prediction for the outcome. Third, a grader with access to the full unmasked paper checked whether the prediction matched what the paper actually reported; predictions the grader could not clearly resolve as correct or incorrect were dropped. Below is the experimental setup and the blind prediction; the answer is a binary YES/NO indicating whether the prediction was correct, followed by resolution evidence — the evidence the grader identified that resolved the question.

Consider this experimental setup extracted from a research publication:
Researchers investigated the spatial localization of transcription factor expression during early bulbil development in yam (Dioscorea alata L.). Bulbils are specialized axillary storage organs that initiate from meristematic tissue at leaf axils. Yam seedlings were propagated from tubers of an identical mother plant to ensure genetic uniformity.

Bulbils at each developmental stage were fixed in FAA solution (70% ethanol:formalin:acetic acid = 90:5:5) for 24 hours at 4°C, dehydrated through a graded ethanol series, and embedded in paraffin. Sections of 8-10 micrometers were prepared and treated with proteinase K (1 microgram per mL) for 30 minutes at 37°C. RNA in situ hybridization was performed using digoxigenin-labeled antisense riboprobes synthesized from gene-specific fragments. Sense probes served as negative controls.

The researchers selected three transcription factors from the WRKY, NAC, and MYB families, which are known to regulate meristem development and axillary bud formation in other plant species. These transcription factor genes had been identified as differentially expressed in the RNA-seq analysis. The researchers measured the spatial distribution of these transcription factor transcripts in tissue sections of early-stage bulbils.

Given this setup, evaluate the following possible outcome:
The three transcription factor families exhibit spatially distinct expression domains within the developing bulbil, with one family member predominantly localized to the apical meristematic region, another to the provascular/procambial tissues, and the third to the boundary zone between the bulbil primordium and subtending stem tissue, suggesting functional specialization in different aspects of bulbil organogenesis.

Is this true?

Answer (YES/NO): NO